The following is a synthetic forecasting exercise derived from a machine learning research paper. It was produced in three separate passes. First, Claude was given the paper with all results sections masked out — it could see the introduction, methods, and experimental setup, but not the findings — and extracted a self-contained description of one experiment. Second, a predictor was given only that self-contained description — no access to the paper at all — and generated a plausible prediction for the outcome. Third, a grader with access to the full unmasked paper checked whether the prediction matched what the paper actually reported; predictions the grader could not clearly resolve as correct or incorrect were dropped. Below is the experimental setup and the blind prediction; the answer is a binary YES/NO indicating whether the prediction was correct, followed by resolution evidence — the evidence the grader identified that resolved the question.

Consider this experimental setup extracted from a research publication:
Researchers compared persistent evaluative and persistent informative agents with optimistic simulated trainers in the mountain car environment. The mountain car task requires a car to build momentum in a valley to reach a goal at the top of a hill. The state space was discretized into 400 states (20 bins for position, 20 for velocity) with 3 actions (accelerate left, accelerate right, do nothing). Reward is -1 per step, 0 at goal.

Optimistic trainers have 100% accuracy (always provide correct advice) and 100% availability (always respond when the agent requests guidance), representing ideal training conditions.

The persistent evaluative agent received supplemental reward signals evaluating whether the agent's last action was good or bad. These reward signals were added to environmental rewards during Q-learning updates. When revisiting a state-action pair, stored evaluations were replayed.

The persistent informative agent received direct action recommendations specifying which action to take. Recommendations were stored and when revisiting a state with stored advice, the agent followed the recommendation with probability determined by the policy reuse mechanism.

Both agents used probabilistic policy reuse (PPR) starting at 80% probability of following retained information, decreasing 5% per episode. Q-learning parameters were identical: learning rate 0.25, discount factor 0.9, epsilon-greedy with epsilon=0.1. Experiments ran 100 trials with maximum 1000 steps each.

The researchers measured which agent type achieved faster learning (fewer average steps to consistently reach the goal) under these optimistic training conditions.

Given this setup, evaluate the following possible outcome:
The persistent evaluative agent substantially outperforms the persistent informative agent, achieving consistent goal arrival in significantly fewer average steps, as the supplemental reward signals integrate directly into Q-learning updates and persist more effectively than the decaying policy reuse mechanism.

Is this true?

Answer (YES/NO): NO